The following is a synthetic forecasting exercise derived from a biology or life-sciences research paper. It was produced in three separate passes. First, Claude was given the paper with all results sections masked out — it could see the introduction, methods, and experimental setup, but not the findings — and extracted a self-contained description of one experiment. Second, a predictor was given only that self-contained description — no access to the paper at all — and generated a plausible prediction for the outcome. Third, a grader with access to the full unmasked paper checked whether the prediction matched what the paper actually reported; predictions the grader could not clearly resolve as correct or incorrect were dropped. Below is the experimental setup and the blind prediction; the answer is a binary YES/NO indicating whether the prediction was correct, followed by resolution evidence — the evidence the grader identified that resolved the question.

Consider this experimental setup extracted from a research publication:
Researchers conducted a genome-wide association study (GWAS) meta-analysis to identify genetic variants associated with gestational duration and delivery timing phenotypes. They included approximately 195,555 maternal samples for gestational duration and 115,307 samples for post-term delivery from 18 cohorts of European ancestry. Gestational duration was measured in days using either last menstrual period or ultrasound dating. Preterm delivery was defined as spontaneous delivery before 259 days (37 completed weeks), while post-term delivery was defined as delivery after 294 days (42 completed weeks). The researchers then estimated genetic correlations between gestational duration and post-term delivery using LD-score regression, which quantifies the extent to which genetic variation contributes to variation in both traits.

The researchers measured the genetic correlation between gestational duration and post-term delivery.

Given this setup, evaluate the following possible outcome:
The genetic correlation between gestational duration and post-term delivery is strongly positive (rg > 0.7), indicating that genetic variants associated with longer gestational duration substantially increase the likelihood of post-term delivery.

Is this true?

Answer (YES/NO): YES